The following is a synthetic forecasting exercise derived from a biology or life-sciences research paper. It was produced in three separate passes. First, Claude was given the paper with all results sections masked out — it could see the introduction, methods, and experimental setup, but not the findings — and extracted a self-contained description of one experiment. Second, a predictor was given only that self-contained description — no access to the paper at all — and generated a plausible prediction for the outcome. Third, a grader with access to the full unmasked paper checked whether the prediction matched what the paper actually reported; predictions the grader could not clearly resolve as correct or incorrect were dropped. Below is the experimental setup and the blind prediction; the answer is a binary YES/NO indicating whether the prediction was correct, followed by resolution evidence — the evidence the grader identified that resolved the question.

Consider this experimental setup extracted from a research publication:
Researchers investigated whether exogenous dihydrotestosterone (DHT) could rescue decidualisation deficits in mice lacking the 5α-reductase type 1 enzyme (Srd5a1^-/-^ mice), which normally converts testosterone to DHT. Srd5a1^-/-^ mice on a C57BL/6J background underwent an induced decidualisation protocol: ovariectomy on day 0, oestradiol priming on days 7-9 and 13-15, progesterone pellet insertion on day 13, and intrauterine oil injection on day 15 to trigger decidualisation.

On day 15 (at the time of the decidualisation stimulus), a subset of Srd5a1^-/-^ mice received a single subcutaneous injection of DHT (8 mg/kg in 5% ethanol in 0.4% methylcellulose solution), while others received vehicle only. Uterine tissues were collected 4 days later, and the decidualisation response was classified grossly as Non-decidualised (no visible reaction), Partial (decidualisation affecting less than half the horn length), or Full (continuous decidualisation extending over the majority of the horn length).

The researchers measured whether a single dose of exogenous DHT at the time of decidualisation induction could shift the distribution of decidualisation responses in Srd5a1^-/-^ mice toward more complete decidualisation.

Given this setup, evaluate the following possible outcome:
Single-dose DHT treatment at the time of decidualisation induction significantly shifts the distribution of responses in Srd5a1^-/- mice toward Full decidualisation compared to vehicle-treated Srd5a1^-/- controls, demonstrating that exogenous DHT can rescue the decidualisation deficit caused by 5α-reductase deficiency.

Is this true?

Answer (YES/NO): YES